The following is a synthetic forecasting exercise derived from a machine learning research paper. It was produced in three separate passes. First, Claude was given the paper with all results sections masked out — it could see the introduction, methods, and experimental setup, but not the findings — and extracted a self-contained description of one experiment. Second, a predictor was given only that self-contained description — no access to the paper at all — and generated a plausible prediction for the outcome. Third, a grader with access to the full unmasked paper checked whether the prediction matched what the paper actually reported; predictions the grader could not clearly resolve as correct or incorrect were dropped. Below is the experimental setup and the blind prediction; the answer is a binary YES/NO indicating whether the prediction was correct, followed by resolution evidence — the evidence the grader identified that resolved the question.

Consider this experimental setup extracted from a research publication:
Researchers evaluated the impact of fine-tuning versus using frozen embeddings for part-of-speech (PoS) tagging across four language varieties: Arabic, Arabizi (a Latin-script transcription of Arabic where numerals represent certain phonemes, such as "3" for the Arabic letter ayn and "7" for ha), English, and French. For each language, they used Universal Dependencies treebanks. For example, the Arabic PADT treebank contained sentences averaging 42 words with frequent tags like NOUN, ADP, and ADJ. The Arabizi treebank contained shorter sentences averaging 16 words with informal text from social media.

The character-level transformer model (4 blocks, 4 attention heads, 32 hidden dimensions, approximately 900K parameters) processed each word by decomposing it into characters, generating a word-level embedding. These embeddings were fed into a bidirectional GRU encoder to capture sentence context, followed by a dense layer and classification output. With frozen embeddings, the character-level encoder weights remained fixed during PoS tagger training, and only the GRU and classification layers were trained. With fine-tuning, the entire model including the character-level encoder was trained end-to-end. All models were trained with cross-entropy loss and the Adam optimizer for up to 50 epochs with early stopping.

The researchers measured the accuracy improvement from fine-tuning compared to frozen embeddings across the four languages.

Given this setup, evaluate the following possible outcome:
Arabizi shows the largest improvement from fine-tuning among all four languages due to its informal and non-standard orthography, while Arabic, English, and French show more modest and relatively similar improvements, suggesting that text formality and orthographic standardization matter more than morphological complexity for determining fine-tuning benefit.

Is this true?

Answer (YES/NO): YES